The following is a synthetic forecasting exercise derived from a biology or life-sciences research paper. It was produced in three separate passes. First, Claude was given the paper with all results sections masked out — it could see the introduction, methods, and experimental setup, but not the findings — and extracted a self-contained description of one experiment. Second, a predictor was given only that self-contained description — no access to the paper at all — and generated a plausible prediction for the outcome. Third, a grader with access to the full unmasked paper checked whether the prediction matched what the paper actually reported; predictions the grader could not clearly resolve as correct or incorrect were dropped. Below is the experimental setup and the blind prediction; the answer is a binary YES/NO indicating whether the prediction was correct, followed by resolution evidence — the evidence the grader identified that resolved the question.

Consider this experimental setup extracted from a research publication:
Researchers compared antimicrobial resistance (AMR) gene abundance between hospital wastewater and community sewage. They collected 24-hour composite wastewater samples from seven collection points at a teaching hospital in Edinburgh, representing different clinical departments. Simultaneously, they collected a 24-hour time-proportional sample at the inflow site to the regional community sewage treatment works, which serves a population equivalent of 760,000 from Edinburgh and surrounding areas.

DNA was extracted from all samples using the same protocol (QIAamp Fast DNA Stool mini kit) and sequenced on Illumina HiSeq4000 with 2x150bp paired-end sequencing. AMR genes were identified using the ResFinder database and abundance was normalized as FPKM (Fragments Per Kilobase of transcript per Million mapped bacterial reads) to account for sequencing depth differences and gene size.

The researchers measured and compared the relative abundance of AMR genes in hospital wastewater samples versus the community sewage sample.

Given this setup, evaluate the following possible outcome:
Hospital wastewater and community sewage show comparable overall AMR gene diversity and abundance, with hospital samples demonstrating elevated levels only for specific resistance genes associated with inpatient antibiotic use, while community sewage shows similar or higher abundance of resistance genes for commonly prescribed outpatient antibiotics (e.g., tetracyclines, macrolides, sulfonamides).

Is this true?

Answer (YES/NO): NO